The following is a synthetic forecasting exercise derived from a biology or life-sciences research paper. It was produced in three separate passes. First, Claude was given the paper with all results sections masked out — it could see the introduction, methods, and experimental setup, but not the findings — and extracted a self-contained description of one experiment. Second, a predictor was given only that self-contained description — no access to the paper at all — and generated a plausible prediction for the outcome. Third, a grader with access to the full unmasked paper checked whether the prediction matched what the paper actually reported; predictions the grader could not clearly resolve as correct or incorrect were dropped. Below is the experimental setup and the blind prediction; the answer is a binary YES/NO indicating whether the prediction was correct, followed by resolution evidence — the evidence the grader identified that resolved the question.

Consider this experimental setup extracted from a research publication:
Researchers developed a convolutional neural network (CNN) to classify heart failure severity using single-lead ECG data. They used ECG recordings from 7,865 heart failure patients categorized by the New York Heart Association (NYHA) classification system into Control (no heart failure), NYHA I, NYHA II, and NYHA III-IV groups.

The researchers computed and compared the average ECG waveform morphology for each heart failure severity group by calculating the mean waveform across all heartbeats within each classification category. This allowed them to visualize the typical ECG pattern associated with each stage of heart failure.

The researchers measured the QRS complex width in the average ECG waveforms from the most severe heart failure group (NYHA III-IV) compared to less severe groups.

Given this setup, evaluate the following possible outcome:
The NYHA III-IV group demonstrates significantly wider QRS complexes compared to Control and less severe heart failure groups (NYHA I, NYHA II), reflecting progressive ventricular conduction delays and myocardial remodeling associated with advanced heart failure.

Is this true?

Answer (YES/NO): YES